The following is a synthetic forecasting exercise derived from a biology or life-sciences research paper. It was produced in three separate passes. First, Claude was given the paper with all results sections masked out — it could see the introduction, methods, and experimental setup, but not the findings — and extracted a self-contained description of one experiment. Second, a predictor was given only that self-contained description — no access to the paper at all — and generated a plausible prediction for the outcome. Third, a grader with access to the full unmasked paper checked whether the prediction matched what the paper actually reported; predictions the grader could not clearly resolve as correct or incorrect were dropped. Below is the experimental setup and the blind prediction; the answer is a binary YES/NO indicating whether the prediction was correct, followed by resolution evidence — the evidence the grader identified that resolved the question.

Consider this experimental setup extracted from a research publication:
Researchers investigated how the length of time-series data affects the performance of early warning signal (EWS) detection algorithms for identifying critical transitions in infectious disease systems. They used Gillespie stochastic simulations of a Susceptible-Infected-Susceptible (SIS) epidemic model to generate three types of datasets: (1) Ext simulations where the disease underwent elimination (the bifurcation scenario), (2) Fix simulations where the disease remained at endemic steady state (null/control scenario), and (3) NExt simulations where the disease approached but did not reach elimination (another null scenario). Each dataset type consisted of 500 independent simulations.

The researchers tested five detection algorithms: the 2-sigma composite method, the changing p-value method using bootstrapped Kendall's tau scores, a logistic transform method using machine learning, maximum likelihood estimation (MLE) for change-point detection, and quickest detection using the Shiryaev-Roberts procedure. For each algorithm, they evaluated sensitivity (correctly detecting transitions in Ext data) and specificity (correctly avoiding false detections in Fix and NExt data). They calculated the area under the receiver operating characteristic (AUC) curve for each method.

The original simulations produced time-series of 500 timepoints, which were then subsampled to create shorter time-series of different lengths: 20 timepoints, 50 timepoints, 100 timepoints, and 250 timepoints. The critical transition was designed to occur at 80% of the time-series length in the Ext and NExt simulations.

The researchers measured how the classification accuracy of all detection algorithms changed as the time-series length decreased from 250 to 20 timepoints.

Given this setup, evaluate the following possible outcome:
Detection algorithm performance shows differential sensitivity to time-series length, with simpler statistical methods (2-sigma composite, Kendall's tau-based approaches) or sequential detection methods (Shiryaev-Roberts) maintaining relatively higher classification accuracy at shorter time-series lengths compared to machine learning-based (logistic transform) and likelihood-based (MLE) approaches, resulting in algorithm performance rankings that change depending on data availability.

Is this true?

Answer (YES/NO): NO